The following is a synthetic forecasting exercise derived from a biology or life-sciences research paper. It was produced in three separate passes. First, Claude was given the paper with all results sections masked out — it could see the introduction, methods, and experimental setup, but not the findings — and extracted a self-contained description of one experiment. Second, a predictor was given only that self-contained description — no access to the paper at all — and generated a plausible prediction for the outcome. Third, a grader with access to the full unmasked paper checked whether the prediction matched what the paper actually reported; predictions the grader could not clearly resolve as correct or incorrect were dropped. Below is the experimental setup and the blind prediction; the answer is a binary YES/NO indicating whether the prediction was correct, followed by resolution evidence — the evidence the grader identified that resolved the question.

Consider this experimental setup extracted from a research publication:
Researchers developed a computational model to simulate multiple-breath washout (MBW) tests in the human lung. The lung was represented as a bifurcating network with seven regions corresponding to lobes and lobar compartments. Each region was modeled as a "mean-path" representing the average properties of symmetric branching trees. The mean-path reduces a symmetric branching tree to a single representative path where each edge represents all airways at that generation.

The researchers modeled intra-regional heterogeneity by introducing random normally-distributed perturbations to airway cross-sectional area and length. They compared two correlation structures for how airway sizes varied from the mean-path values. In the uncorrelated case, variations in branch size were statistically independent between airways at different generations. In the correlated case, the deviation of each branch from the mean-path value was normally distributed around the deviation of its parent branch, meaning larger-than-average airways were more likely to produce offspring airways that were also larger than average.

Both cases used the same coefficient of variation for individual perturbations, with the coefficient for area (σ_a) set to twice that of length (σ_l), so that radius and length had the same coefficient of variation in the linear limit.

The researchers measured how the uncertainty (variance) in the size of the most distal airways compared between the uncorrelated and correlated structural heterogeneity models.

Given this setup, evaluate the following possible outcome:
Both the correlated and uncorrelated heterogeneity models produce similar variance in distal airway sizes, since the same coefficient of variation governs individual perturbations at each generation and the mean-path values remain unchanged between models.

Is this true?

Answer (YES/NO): NO